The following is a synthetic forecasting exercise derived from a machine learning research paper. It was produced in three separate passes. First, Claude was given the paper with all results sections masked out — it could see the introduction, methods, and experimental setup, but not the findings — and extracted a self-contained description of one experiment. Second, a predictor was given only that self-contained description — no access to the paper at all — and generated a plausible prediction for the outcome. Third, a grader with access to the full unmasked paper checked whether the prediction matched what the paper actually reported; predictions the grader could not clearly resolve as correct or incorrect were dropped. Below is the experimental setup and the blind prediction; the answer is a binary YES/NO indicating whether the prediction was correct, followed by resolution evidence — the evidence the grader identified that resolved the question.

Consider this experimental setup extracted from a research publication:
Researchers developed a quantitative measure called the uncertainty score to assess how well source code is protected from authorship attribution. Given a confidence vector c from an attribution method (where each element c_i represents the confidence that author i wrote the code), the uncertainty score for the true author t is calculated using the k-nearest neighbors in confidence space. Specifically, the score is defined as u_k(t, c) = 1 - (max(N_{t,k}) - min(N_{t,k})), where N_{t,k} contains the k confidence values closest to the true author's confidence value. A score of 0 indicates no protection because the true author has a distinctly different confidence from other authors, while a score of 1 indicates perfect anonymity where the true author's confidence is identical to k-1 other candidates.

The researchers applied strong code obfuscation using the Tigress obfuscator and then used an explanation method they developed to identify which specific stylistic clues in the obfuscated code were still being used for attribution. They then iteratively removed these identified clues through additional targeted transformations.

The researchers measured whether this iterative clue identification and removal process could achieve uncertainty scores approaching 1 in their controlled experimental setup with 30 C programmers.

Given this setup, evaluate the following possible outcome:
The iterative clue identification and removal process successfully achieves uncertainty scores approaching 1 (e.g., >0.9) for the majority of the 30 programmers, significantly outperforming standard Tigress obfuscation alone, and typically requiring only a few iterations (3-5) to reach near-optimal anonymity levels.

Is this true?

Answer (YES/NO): NO